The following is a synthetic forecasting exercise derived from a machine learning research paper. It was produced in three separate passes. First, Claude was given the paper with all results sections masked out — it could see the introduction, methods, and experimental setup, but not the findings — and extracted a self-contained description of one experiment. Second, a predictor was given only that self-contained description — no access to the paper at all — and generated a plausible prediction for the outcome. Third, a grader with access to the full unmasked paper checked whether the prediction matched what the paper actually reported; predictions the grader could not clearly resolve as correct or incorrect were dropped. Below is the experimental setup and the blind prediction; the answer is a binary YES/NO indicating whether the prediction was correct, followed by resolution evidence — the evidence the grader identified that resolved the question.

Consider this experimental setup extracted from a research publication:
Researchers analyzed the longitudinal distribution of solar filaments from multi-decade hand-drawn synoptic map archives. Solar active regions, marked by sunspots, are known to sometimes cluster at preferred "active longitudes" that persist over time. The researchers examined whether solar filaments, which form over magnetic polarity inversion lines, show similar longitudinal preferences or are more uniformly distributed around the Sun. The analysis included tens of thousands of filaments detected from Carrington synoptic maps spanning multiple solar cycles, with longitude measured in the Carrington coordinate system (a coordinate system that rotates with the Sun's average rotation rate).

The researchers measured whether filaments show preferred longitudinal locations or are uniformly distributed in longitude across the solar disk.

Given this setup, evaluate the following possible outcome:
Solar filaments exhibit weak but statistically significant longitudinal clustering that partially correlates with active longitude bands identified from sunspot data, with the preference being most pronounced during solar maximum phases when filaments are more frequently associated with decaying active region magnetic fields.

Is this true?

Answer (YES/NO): NO